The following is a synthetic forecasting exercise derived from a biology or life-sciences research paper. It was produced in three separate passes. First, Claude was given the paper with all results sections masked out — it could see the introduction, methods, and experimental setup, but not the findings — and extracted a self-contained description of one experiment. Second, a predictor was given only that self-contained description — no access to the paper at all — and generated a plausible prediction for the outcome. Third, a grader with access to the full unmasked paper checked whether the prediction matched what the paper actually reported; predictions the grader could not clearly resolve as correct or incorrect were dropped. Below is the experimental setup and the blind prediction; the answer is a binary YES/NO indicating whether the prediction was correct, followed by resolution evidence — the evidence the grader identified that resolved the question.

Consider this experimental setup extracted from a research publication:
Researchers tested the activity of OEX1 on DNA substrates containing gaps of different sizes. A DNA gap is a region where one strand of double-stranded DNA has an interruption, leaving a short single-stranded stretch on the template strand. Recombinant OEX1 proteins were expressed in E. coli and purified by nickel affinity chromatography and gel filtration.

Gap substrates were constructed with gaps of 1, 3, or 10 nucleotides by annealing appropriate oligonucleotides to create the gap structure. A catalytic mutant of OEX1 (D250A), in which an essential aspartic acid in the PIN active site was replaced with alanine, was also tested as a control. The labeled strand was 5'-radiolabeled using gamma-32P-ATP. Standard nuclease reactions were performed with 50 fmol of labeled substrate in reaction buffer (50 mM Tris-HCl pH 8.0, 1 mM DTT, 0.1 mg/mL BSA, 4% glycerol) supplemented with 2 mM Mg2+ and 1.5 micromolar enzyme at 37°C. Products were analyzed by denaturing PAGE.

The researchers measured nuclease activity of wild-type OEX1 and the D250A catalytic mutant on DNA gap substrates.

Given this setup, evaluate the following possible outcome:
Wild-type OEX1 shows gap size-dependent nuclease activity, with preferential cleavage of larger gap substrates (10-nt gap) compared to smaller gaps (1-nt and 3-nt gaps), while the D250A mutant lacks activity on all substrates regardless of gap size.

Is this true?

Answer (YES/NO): NO